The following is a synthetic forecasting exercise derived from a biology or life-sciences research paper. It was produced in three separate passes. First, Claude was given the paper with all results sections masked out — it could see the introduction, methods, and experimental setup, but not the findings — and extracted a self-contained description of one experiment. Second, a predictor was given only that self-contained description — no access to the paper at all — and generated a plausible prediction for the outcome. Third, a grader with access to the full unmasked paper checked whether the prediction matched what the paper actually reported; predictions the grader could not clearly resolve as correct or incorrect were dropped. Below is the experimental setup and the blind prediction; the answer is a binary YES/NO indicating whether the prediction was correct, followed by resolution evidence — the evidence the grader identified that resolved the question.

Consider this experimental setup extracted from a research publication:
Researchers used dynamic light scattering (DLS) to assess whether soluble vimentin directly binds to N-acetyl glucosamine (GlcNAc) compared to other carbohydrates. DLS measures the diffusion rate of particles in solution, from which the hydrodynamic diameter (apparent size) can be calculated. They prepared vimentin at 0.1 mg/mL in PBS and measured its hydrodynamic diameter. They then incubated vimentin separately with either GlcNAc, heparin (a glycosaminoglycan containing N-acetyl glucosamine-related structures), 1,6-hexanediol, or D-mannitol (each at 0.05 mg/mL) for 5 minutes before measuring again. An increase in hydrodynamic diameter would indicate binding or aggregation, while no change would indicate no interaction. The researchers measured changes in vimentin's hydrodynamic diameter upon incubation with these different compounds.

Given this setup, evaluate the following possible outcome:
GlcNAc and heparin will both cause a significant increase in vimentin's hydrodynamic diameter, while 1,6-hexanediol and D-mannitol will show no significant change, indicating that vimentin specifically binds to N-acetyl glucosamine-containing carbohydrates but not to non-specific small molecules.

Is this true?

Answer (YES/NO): NO